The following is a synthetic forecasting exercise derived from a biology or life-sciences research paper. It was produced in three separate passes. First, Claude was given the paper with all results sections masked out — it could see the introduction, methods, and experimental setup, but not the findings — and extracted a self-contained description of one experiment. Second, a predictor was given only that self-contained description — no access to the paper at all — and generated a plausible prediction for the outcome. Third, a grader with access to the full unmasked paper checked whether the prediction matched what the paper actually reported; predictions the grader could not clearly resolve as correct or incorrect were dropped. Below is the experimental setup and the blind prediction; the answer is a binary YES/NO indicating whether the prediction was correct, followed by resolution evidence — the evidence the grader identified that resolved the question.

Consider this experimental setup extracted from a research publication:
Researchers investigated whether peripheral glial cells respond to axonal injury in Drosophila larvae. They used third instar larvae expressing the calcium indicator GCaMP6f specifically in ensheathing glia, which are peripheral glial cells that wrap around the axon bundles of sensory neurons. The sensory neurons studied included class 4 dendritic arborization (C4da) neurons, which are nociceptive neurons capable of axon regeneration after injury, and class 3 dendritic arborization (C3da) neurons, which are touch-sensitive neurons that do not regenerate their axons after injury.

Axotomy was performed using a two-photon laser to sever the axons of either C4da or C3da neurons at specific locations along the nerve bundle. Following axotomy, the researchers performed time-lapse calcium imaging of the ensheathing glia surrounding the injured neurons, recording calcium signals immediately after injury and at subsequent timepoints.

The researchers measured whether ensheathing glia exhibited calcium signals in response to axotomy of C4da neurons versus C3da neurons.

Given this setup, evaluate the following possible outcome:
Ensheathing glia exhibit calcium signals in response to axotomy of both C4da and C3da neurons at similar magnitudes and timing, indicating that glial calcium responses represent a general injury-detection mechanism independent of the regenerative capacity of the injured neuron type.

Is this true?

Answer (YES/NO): YES